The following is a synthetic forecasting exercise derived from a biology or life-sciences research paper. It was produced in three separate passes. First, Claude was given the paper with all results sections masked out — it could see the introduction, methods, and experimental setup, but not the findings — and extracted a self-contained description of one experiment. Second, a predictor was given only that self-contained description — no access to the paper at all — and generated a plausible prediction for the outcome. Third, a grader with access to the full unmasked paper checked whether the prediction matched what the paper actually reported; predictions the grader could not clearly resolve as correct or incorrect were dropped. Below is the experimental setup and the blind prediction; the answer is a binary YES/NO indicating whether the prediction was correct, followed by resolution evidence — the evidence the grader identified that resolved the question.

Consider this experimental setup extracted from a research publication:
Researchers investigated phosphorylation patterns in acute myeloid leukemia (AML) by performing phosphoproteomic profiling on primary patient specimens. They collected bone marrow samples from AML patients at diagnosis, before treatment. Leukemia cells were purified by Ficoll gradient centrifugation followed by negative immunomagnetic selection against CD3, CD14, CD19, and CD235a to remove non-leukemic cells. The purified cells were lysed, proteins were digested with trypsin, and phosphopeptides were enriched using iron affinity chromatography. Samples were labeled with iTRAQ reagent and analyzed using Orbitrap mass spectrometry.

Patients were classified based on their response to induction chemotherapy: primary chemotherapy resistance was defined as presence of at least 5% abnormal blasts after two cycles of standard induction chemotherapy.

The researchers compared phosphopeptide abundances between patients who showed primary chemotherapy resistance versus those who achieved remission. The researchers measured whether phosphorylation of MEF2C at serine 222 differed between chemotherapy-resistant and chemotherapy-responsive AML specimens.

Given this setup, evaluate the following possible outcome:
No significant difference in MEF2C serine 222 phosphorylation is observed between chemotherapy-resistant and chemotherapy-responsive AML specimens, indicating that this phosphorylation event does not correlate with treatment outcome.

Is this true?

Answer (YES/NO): NO